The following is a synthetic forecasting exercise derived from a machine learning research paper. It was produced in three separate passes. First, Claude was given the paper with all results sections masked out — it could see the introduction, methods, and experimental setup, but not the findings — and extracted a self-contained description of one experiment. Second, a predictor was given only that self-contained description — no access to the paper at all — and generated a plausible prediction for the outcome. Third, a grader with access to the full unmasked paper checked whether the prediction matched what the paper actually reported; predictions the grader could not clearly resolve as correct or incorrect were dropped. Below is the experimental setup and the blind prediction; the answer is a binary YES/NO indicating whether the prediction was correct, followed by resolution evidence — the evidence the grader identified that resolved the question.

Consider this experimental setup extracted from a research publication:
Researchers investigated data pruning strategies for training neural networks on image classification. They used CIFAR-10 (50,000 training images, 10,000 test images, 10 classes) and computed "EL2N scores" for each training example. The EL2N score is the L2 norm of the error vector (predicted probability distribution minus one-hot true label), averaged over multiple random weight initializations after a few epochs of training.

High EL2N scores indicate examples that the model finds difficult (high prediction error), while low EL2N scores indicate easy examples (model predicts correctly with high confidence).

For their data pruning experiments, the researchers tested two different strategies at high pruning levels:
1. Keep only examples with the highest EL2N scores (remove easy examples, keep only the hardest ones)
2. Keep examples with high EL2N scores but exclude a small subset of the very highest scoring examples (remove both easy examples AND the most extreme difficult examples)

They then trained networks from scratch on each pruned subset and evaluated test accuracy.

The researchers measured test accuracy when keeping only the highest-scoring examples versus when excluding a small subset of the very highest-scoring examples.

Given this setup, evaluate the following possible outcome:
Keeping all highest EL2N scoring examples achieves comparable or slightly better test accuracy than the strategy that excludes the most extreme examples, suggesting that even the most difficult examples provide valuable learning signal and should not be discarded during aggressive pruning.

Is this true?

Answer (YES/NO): NO